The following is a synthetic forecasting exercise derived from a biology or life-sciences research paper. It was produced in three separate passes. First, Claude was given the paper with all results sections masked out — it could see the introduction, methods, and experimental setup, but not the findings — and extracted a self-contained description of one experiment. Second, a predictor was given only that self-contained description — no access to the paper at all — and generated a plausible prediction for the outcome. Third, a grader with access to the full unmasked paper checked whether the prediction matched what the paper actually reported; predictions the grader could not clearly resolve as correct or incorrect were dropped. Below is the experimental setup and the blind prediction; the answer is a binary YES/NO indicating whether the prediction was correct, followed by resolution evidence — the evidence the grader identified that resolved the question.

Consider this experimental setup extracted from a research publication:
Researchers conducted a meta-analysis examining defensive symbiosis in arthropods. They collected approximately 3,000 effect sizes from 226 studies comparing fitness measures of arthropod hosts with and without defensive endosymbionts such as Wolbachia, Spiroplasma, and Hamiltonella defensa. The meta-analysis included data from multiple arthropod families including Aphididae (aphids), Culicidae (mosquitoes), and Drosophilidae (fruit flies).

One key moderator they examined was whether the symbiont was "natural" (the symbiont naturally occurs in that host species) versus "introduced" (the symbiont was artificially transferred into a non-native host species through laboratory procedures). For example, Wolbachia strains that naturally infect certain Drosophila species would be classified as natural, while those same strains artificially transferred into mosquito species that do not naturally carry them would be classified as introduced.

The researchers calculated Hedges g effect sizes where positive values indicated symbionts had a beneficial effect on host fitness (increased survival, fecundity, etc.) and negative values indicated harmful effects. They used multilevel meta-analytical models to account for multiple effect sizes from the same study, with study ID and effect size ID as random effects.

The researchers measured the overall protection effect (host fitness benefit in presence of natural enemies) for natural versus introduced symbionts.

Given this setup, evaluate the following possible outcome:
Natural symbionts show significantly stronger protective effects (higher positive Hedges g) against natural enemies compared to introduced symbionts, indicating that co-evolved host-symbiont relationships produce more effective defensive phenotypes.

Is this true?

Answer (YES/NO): NO